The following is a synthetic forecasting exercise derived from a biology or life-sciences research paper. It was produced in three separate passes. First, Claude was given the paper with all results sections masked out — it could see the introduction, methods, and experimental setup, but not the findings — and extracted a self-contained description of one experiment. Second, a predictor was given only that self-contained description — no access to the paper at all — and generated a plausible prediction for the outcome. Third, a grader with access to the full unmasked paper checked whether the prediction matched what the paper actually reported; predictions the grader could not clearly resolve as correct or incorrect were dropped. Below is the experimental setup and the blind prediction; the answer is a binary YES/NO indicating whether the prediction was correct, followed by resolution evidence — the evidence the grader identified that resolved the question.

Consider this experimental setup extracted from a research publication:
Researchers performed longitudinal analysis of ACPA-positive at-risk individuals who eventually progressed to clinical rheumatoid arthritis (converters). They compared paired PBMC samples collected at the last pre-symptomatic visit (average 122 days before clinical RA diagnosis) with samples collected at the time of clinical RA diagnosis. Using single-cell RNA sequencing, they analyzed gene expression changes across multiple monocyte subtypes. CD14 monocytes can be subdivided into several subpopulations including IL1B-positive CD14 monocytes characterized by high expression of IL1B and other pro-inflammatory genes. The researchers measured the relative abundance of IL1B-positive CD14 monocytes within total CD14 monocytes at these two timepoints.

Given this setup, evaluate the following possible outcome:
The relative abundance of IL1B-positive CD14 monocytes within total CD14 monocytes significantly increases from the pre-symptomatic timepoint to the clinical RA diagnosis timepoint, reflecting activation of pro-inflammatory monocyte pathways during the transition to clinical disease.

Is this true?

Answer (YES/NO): YES